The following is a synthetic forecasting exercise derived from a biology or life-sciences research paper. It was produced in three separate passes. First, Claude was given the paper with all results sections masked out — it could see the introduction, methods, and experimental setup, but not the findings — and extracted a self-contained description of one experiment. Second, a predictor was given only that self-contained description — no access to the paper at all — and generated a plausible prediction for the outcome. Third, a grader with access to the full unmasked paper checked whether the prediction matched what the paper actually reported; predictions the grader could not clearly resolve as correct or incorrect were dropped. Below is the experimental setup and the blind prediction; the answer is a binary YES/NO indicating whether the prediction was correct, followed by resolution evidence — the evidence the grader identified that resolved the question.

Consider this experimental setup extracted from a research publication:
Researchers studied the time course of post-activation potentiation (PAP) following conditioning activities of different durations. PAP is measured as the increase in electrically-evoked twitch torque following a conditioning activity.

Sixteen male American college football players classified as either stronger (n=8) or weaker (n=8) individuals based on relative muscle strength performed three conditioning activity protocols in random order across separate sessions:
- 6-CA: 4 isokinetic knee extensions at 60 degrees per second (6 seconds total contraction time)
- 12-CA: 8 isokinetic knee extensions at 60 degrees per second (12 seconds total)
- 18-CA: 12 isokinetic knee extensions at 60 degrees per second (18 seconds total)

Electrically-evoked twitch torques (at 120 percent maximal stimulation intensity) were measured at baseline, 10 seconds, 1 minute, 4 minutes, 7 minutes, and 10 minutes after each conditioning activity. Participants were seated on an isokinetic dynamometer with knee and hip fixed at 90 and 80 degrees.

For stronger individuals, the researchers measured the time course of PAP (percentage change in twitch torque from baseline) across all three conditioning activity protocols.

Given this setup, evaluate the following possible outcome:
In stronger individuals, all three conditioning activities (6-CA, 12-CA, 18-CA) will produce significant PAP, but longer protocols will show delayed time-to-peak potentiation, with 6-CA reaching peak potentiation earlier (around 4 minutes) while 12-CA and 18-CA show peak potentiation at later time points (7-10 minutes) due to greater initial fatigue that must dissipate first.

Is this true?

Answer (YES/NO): NO